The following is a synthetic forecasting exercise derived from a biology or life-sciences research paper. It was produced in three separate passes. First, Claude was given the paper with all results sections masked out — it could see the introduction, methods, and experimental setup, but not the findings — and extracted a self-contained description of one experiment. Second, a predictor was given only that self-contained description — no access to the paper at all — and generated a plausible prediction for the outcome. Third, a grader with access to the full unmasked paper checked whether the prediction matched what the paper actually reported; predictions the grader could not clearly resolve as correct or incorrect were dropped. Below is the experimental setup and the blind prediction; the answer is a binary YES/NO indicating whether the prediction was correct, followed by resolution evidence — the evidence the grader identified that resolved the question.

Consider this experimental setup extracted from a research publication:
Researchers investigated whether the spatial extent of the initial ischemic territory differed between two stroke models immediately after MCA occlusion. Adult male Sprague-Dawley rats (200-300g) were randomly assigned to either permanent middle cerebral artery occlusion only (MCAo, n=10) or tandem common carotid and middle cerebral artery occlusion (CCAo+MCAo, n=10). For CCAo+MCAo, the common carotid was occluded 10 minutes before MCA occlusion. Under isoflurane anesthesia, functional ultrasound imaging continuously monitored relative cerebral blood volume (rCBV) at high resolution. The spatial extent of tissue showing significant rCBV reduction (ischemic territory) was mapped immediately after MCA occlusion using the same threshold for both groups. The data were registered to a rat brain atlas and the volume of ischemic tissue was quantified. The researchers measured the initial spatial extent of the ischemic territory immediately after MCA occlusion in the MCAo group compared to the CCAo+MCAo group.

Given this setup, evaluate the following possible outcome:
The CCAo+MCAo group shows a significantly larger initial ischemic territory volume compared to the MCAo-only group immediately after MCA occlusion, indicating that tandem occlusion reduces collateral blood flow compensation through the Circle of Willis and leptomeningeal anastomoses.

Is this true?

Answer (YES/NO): YES